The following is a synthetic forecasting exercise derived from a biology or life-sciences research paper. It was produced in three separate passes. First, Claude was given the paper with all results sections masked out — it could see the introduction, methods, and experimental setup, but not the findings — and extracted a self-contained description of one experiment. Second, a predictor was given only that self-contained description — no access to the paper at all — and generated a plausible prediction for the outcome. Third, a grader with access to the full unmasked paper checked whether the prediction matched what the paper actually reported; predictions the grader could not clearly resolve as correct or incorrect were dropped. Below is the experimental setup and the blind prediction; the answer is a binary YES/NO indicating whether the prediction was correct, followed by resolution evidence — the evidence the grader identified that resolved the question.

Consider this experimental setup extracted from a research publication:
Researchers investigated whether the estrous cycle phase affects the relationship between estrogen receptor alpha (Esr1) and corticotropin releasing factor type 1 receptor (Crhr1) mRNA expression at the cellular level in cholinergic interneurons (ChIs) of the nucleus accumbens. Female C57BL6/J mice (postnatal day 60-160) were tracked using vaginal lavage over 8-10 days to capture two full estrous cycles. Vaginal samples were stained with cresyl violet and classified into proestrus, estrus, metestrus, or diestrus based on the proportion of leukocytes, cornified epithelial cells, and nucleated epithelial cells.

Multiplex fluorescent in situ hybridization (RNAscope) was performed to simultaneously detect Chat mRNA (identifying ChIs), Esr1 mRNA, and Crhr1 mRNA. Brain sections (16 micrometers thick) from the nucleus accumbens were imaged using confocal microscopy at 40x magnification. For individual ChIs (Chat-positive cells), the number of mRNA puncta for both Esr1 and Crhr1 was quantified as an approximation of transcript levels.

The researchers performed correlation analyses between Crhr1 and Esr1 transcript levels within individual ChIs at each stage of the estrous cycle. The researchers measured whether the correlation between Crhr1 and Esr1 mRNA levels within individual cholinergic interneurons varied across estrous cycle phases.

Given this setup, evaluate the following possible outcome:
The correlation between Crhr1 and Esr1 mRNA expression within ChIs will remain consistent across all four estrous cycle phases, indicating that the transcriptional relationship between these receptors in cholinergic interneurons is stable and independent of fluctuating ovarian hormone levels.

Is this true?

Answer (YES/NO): NO